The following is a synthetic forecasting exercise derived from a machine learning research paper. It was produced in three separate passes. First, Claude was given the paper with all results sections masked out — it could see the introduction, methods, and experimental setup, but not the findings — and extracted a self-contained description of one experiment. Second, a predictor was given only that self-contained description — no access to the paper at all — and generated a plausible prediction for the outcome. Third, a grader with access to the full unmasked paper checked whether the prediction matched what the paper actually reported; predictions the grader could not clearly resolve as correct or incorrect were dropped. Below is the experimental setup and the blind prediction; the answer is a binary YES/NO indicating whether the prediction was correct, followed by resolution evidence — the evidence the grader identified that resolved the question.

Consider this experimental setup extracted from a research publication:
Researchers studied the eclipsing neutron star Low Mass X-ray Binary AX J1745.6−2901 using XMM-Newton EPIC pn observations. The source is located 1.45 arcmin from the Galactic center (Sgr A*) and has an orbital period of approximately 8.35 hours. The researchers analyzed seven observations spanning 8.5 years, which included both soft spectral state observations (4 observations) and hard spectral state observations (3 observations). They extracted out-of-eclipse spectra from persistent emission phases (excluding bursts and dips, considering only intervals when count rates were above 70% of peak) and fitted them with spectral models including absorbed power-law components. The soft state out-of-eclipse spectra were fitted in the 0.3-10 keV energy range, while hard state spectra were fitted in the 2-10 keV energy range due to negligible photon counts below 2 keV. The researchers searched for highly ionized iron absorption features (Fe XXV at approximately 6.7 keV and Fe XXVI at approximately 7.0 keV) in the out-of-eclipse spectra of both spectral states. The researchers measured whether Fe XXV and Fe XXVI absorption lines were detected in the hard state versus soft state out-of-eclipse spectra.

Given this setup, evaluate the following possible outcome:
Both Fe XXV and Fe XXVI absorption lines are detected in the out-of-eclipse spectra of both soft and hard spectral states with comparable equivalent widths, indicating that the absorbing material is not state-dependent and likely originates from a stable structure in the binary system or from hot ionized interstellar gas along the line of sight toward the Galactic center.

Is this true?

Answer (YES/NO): NO